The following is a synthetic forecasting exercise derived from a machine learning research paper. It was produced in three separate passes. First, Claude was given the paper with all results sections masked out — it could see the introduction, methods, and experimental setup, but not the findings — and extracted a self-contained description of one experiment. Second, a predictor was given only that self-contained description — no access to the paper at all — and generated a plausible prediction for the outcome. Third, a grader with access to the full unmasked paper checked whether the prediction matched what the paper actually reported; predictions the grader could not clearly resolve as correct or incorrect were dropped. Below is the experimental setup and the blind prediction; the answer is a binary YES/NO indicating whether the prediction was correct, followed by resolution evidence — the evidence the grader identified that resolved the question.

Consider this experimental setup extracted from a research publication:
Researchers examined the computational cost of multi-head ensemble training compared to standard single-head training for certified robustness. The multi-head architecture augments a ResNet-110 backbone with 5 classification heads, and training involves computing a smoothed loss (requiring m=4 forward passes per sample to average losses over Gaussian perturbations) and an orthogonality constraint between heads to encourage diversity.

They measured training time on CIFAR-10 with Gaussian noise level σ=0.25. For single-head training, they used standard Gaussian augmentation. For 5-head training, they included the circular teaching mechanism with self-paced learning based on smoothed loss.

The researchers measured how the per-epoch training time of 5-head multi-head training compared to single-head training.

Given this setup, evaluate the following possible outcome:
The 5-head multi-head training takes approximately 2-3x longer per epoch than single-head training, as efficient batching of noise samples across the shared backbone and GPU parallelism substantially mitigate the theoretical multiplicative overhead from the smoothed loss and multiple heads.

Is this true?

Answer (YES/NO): NO